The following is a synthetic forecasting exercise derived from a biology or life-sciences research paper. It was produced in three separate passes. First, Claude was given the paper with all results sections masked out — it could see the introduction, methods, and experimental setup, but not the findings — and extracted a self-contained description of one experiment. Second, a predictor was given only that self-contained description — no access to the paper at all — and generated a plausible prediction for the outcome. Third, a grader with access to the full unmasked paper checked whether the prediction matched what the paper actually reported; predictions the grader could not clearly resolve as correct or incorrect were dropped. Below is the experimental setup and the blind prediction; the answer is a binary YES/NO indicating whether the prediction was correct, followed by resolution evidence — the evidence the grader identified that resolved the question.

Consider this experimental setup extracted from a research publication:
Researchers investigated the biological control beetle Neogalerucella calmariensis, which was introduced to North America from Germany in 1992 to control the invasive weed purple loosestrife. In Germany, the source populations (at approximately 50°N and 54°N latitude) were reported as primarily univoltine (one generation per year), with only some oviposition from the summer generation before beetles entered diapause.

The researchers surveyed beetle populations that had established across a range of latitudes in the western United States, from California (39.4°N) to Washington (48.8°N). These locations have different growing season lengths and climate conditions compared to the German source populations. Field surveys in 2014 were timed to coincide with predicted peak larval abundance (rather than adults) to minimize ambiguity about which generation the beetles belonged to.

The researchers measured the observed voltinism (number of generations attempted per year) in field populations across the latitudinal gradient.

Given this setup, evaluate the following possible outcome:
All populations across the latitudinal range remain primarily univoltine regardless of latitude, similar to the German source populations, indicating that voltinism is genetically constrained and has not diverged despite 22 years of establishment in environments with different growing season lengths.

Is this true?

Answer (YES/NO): NO